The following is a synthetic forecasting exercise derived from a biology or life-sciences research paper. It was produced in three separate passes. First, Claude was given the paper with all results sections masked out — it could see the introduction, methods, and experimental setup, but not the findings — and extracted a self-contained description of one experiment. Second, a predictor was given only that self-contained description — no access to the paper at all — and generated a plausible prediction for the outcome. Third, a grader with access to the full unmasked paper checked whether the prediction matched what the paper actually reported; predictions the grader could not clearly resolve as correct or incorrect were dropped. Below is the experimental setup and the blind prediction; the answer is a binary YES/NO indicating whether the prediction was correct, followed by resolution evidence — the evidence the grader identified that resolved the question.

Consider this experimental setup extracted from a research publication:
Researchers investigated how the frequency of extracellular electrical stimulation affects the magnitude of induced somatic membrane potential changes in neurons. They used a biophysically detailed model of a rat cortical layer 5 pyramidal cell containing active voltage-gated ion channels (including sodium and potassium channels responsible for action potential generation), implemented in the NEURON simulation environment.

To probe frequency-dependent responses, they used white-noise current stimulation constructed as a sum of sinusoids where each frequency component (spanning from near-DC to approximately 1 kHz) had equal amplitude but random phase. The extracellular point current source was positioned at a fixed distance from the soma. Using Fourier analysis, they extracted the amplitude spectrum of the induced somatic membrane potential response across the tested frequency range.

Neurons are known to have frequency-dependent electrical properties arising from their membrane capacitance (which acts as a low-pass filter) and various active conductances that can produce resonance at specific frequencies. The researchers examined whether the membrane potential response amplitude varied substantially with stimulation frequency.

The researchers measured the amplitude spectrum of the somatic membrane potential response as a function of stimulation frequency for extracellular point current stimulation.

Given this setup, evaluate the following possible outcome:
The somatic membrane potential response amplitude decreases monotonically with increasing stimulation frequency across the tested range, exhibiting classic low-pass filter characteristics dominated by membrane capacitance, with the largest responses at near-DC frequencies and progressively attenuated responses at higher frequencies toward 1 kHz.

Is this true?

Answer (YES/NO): NO